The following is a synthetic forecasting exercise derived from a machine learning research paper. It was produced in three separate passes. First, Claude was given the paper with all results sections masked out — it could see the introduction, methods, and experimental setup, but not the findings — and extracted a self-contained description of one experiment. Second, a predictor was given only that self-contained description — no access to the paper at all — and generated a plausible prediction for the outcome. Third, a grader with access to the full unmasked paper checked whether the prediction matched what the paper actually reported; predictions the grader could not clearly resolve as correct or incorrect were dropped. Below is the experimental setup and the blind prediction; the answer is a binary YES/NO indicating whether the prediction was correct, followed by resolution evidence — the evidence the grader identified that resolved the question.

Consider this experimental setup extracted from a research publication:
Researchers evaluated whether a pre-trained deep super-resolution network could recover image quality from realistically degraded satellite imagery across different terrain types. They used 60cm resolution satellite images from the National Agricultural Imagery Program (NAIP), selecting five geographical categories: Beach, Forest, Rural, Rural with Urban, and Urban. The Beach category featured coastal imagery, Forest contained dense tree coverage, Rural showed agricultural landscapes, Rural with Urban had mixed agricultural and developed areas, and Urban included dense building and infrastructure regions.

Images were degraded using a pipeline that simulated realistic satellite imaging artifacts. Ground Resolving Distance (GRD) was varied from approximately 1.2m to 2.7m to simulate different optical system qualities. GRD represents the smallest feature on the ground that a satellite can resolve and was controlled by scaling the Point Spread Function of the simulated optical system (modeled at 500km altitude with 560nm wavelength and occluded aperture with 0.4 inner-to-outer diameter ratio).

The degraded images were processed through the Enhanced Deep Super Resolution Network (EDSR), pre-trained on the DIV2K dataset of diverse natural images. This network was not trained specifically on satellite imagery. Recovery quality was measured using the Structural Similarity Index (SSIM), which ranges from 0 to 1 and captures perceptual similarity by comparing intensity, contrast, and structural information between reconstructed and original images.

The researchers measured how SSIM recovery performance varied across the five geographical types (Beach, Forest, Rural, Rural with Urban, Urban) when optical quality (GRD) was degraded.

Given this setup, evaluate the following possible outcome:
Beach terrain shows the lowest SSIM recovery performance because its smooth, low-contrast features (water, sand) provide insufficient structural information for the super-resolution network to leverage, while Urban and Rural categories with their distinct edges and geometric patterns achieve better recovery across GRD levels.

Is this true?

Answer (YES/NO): NO